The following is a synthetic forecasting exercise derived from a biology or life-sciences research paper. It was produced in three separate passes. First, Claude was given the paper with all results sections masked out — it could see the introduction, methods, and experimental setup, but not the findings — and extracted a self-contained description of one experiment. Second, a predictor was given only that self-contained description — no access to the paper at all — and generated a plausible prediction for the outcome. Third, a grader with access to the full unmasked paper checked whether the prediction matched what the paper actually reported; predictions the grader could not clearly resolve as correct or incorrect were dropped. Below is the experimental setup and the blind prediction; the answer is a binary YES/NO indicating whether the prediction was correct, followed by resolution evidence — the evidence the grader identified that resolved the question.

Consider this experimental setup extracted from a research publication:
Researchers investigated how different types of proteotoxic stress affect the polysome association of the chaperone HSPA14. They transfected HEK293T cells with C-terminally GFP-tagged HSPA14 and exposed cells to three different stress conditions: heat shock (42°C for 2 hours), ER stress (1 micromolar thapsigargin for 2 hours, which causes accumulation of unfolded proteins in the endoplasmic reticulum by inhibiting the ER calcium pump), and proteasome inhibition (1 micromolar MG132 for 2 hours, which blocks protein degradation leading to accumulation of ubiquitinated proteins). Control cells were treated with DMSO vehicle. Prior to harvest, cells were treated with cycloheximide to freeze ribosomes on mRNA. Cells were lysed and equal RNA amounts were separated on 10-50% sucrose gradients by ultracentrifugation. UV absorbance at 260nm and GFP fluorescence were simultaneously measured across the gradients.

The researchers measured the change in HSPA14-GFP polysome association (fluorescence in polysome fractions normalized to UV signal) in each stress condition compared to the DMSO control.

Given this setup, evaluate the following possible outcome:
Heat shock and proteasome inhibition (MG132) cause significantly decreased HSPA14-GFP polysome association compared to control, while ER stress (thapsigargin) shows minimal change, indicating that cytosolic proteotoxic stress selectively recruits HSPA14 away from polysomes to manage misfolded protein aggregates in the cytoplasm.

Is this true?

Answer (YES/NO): NO